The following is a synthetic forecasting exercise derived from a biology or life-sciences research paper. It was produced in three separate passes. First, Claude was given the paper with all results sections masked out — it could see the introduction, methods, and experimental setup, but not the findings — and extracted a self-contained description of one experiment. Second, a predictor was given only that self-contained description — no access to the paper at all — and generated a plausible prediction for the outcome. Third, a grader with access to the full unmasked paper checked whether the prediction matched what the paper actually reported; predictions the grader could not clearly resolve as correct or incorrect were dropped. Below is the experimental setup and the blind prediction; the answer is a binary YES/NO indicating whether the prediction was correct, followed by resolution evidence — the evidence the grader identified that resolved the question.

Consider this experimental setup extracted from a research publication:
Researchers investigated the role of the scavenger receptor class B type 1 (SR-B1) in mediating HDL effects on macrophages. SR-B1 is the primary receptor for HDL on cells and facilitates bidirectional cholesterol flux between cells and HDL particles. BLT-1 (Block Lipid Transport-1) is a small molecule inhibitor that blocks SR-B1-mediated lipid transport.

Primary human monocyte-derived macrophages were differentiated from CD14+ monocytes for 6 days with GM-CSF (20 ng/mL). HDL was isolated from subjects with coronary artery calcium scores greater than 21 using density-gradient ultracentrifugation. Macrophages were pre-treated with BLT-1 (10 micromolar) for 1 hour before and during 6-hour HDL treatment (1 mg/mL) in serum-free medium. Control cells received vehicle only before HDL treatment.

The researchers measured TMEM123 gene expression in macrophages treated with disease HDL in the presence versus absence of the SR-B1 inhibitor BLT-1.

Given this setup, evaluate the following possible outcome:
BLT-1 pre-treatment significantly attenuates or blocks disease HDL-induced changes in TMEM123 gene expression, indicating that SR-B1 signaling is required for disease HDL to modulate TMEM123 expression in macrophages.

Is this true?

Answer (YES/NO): NO